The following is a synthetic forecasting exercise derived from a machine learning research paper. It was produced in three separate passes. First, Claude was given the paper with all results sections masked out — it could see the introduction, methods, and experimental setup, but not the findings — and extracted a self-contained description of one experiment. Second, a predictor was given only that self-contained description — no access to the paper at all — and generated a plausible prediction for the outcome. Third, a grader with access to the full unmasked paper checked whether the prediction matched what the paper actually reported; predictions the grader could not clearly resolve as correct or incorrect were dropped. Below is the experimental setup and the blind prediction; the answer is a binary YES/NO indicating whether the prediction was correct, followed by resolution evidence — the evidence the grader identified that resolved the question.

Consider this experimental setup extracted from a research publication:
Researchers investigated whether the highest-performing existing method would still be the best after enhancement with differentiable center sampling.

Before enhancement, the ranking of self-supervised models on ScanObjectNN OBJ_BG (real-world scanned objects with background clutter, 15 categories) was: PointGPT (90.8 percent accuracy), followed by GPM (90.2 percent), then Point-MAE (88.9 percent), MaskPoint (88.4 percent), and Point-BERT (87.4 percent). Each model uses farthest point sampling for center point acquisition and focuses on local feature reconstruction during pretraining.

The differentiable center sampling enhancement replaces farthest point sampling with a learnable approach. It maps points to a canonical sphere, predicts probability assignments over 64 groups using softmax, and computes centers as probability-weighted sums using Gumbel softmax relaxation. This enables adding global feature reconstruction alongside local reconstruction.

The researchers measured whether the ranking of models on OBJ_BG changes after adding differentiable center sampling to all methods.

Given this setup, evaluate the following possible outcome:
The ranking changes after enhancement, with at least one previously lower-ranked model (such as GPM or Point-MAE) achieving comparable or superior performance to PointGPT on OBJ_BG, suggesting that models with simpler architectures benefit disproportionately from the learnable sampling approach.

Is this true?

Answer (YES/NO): NO